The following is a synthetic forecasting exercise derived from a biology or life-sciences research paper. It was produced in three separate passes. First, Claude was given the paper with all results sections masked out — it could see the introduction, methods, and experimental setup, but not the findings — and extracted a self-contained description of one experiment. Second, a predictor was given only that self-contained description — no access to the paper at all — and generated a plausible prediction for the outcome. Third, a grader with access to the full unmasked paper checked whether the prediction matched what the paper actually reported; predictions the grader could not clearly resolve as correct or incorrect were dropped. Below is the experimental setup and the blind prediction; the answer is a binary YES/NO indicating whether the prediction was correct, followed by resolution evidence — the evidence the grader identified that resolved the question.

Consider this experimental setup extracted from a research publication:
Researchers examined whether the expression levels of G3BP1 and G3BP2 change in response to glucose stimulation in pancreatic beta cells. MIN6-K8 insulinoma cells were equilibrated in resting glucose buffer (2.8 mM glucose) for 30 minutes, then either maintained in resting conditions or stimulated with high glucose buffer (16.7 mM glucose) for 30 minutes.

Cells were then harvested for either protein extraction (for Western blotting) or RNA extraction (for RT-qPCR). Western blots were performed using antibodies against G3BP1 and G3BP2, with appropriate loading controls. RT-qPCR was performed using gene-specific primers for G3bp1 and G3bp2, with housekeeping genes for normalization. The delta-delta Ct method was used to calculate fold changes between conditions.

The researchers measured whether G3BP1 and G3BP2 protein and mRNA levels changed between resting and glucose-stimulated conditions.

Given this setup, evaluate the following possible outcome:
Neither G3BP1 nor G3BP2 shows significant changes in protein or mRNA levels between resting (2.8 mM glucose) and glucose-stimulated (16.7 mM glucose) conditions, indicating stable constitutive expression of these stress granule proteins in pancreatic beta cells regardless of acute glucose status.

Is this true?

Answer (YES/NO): YES